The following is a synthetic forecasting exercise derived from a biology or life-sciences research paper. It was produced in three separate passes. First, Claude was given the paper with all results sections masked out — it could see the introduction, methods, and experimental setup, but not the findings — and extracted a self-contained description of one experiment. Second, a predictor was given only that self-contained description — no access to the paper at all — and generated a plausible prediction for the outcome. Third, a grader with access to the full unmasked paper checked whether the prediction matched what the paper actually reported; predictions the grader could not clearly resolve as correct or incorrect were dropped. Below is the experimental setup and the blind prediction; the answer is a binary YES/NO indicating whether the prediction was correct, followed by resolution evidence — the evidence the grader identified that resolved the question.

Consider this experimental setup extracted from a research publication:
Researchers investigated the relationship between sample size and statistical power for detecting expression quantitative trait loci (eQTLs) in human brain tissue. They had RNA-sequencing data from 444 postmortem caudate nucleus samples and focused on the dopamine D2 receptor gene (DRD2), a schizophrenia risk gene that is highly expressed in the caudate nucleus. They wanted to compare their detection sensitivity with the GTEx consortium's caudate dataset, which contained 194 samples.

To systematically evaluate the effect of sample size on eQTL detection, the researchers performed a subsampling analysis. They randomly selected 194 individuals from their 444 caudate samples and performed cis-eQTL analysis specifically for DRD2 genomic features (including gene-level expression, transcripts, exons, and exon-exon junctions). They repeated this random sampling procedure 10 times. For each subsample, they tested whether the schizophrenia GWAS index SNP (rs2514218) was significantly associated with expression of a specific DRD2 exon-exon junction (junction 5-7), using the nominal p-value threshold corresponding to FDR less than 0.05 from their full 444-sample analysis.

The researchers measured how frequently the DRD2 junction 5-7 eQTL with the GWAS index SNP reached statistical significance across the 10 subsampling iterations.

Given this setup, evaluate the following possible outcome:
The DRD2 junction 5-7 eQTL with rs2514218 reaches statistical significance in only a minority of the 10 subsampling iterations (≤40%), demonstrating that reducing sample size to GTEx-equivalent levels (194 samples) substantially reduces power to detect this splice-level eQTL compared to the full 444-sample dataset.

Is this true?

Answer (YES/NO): YES